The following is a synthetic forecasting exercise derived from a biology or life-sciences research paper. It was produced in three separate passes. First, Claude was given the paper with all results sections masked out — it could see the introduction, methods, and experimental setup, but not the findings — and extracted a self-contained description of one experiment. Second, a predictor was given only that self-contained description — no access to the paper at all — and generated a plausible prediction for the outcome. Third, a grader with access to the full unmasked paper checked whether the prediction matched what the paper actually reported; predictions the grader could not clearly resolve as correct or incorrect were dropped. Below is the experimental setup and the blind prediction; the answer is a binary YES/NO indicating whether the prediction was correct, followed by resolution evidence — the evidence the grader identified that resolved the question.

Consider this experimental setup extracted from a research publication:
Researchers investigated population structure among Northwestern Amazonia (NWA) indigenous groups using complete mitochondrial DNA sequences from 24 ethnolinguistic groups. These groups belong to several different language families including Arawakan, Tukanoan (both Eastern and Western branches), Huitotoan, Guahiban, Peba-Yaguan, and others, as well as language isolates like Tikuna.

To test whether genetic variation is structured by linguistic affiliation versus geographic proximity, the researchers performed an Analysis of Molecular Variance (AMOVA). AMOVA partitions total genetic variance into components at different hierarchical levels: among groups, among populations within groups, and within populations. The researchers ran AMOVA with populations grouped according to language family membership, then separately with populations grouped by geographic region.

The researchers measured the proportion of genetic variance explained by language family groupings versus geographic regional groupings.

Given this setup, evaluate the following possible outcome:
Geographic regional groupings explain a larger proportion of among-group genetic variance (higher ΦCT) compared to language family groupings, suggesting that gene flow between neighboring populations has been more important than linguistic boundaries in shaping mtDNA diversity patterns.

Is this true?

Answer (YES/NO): YES